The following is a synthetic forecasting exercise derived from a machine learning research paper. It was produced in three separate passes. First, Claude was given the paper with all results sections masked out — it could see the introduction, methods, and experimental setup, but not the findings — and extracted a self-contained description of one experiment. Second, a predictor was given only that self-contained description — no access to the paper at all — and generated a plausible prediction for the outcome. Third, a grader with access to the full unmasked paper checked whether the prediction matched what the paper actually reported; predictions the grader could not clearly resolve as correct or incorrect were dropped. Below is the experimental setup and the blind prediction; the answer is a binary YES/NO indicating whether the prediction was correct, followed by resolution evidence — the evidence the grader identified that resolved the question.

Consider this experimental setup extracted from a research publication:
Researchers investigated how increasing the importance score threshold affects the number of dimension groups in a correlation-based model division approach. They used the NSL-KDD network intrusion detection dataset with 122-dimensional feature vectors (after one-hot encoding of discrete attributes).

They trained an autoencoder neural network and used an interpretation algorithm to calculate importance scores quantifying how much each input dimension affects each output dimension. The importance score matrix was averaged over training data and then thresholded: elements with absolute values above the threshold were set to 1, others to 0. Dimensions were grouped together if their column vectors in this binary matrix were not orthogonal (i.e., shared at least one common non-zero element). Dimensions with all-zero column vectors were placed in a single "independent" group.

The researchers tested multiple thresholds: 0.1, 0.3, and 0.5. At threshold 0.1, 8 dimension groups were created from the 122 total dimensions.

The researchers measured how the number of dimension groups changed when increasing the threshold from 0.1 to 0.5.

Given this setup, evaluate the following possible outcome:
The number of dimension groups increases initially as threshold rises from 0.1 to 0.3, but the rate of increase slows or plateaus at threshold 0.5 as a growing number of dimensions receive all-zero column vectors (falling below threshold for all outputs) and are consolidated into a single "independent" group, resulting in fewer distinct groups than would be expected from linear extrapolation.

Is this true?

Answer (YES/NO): YES